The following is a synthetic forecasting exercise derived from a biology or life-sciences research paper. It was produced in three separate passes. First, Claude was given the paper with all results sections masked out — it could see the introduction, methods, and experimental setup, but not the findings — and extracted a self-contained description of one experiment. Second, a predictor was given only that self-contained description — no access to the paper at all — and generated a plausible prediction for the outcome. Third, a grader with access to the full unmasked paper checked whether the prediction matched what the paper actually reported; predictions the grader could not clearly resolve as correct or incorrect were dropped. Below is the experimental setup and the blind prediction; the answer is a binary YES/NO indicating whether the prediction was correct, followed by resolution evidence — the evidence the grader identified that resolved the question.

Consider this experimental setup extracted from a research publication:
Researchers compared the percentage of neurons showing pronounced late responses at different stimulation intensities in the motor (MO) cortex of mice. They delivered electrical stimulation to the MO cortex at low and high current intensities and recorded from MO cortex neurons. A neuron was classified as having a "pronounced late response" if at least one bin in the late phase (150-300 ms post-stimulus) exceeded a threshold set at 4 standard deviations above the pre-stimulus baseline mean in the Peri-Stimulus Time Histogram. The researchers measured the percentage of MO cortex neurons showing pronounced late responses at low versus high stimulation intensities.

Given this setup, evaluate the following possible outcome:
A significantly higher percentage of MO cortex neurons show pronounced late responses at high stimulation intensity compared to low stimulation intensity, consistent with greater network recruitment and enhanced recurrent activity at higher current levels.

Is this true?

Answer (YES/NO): NO